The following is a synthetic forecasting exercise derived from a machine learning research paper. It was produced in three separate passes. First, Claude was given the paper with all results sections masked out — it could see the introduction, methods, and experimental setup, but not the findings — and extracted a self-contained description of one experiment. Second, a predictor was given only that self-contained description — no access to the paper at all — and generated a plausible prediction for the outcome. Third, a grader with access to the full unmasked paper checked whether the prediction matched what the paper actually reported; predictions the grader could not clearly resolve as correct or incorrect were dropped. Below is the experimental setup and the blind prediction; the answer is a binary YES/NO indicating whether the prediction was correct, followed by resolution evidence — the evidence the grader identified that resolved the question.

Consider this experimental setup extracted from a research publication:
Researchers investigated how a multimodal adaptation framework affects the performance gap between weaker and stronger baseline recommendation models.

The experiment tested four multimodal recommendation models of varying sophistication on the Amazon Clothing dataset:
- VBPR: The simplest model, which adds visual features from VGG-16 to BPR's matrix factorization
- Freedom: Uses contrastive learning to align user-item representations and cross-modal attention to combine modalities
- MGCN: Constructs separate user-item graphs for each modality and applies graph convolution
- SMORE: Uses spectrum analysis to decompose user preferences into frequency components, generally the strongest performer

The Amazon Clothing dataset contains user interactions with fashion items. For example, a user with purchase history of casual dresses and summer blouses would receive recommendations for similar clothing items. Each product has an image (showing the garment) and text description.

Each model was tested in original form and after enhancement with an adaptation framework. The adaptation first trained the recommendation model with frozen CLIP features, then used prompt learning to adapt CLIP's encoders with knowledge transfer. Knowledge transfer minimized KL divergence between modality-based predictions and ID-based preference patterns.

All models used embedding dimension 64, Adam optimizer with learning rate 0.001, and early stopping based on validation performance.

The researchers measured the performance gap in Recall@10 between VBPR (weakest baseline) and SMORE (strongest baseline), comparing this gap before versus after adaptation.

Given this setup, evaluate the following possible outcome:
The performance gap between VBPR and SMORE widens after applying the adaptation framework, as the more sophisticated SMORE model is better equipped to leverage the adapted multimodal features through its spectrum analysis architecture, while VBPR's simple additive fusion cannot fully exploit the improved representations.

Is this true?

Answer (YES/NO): NO